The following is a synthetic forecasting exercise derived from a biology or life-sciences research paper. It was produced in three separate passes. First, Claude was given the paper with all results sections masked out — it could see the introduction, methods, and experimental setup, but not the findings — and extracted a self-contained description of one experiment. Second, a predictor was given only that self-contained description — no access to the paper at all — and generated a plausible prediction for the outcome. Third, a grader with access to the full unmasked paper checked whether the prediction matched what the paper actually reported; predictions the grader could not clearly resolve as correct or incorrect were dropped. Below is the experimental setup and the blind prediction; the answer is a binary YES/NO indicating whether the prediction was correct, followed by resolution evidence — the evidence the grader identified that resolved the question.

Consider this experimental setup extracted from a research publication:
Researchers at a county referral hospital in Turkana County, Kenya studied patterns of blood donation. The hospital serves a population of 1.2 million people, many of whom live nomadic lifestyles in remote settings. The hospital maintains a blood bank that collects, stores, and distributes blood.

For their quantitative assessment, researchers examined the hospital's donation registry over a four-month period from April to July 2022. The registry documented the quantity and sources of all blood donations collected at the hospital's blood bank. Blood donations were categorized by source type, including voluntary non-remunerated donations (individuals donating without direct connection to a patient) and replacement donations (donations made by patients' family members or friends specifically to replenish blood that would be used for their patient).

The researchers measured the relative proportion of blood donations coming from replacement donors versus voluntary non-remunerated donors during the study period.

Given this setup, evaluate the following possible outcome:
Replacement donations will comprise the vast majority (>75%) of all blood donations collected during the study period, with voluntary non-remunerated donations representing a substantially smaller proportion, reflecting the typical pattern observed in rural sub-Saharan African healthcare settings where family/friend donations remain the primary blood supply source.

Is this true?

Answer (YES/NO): NO